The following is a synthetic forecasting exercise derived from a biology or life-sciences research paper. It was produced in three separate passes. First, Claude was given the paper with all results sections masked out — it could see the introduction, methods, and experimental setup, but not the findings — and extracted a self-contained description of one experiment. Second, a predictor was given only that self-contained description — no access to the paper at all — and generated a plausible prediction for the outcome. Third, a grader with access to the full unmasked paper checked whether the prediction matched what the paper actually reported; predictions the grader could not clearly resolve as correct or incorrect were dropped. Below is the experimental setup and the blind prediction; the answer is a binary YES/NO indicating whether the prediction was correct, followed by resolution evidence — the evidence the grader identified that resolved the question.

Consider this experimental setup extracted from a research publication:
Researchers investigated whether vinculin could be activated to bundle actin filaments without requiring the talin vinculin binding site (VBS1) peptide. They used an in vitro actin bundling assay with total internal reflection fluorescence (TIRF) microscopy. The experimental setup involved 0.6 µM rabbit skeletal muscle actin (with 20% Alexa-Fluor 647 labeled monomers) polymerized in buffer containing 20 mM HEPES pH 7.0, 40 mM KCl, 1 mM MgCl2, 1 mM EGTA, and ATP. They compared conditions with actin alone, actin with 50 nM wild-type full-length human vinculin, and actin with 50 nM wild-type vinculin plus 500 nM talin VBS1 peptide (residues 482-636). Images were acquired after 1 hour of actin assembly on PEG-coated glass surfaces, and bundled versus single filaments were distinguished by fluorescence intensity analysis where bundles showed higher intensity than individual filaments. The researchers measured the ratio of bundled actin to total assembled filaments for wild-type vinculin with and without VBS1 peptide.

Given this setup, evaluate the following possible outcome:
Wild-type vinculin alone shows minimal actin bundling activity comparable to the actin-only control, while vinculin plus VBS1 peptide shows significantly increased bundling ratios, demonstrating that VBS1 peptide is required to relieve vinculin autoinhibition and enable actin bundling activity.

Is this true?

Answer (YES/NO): YES